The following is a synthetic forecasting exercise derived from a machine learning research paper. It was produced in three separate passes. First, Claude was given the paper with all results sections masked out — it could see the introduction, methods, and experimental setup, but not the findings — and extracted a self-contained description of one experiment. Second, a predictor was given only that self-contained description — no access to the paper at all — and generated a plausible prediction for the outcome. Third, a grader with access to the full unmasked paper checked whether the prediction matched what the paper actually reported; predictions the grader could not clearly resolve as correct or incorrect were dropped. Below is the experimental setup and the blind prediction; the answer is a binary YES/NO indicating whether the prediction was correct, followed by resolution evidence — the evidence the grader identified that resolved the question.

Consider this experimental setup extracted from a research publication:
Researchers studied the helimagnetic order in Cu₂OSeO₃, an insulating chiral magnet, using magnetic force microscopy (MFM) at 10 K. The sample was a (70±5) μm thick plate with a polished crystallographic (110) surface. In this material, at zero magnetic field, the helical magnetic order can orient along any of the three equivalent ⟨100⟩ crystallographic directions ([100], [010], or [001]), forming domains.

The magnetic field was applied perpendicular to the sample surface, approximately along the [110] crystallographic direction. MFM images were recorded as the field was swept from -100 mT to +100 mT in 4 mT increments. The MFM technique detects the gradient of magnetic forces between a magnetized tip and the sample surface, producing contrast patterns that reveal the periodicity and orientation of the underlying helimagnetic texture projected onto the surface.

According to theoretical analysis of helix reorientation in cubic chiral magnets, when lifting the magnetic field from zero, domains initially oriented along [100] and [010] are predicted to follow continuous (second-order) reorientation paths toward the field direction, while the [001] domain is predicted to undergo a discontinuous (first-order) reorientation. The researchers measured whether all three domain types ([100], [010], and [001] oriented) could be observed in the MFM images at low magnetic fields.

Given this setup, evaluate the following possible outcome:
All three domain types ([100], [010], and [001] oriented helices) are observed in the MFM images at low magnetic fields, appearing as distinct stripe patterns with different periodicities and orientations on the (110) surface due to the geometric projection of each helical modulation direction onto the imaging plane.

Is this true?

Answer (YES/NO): YES